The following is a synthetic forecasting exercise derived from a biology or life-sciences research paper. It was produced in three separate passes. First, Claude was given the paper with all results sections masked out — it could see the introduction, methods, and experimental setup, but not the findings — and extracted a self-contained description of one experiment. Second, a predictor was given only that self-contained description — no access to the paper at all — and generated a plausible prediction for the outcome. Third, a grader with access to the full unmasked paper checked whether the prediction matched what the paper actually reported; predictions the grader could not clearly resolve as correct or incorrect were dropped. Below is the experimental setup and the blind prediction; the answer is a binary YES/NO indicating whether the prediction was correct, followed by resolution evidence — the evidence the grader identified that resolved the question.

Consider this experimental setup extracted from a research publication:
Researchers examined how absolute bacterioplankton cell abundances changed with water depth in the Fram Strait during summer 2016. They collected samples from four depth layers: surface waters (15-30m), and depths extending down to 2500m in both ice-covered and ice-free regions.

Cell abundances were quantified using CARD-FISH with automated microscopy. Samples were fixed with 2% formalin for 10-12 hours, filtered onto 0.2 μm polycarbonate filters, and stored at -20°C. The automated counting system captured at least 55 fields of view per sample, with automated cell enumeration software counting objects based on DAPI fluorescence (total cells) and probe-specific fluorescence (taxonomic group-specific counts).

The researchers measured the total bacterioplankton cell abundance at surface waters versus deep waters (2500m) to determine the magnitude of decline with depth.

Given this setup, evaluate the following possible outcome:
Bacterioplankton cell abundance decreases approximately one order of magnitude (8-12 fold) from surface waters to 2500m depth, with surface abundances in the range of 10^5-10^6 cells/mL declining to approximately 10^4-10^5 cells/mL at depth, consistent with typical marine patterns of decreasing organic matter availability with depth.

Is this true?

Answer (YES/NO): NO